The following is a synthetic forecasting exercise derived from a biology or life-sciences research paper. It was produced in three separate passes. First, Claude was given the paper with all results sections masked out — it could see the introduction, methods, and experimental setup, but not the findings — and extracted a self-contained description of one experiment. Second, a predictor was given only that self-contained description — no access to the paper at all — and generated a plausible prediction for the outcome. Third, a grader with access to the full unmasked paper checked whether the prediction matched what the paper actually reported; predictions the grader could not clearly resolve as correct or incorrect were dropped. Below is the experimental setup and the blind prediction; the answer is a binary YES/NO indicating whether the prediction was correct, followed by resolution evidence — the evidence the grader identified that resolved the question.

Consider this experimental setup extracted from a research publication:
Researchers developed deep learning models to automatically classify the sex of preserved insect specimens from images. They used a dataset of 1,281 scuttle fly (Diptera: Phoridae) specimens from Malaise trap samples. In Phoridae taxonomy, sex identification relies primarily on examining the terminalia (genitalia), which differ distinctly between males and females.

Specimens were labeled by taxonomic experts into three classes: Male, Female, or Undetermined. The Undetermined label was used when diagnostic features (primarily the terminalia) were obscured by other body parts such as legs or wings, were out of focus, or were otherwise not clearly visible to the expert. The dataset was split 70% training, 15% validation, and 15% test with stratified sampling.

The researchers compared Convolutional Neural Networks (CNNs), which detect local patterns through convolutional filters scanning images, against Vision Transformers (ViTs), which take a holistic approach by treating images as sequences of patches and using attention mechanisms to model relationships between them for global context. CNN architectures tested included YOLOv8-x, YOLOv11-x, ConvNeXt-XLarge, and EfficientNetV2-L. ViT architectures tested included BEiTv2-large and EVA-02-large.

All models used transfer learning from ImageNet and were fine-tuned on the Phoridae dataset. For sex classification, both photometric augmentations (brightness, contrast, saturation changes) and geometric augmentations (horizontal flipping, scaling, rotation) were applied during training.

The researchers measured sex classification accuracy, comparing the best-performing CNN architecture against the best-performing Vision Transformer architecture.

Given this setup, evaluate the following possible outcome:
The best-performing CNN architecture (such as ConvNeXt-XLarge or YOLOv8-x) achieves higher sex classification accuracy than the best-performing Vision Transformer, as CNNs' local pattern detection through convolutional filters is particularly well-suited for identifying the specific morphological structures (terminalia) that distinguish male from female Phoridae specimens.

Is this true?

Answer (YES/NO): NO